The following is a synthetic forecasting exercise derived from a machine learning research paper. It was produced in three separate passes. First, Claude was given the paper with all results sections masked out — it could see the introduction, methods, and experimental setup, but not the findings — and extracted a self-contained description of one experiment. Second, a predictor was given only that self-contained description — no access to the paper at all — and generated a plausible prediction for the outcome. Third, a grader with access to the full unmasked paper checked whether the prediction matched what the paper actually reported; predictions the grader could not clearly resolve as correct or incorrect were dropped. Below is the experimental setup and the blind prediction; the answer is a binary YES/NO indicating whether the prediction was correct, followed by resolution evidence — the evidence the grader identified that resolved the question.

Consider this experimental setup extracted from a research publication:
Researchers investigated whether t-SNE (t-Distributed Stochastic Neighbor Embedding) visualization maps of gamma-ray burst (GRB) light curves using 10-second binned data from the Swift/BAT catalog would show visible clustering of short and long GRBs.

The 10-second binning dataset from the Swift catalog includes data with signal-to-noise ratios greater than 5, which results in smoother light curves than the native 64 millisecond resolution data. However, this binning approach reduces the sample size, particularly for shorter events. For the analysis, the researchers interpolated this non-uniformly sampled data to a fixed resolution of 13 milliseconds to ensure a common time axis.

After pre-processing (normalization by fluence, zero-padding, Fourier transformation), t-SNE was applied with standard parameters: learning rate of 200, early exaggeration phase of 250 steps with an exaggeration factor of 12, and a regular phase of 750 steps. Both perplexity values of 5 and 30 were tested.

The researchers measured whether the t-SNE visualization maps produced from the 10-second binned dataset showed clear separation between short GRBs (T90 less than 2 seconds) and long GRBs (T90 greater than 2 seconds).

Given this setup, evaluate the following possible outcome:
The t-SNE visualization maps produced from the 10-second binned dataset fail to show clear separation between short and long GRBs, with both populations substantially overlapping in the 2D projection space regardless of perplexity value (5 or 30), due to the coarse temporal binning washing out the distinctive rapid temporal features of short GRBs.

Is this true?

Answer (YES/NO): NO